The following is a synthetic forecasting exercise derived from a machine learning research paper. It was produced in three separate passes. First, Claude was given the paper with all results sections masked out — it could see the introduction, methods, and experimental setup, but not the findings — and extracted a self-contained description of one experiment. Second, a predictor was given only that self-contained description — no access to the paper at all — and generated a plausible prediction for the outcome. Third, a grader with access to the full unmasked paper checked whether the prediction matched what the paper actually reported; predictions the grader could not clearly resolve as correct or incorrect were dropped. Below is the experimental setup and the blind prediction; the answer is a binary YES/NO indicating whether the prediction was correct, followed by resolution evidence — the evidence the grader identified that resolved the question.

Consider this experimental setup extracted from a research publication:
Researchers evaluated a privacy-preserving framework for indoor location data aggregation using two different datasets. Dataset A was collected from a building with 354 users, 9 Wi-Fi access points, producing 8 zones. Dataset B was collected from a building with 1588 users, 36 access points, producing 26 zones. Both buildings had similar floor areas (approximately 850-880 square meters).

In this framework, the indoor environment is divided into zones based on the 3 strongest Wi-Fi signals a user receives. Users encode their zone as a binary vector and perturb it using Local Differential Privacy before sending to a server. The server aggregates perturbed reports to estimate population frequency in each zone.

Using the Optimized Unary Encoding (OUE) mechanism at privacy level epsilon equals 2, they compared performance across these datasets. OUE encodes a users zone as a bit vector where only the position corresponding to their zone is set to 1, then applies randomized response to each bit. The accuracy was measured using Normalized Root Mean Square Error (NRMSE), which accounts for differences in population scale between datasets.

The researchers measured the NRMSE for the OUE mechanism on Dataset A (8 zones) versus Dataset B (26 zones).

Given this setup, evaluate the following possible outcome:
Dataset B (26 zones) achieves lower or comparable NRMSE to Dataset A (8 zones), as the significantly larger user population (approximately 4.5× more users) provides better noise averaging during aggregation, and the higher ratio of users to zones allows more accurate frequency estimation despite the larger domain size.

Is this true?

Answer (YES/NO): NO